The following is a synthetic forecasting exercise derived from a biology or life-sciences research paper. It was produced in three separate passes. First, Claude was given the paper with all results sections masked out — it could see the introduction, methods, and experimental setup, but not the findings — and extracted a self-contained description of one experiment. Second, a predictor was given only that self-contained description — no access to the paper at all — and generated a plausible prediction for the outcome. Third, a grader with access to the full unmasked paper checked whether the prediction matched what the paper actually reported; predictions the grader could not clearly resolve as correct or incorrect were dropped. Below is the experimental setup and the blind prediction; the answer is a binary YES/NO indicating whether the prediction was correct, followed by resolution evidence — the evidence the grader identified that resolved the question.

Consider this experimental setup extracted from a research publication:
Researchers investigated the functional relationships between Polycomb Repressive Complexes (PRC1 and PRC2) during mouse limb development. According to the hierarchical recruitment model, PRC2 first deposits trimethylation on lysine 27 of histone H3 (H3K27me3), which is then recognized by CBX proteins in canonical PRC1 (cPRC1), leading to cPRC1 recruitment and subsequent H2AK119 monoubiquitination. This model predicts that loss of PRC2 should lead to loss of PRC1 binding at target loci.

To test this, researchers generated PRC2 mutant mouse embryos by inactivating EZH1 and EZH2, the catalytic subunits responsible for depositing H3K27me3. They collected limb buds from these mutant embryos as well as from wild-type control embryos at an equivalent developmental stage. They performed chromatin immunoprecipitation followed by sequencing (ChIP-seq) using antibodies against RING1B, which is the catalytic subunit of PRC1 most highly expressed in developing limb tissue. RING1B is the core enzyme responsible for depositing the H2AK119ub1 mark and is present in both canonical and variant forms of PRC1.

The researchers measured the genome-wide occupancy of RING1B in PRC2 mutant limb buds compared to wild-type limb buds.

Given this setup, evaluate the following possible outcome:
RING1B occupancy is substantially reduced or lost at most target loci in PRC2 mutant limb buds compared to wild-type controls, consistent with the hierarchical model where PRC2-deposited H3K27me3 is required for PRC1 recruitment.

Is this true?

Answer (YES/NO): NO